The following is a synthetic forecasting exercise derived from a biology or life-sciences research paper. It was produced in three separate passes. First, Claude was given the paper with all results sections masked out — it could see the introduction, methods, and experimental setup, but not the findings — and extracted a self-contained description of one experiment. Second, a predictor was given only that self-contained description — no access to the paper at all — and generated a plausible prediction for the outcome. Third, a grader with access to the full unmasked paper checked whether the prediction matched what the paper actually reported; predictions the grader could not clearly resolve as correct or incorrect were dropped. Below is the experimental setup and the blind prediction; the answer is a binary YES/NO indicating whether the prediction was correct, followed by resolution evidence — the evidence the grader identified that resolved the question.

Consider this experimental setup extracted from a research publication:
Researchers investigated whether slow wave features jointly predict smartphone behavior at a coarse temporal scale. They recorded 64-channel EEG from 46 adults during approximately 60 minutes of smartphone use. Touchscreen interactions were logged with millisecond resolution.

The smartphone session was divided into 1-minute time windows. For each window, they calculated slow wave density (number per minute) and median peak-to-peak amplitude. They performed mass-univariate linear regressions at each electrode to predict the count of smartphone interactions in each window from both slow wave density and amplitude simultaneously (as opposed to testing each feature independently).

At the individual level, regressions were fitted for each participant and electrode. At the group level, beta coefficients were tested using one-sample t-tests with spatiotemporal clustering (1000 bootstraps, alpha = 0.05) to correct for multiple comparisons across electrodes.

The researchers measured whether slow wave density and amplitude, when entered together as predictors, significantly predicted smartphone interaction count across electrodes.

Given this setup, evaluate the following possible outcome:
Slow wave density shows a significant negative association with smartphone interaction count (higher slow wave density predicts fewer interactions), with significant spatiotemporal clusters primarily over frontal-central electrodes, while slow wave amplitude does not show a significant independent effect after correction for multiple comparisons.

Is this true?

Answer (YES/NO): NO